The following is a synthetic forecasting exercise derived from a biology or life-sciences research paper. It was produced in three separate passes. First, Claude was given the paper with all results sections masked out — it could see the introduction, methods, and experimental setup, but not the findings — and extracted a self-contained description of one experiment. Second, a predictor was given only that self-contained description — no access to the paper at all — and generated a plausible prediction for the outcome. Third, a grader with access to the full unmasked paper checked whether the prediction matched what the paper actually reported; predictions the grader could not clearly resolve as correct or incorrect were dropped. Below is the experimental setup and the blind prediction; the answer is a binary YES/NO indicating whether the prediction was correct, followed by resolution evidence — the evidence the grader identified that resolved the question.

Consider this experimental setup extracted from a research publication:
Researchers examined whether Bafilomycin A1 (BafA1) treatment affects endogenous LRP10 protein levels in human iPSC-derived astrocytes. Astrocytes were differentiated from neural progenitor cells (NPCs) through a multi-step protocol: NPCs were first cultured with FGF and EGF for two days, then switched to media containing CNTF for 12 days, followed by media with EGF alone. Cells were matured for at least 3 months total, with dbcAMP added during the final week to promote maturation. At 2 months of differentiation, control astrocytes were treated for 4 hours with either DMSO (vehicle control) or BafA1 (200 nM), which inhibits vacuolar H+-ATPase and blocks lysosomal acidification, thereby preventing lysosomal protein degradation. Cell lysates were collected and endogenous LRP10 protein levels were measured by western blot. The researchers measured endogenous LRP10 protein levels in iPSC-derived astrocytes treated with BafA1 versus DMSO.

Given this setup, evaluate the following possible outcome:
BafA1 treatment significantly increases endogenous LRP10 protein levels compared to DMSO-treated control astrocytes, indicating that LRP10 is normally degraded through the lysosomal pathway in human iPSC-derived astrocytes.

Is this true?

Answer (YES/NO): YES